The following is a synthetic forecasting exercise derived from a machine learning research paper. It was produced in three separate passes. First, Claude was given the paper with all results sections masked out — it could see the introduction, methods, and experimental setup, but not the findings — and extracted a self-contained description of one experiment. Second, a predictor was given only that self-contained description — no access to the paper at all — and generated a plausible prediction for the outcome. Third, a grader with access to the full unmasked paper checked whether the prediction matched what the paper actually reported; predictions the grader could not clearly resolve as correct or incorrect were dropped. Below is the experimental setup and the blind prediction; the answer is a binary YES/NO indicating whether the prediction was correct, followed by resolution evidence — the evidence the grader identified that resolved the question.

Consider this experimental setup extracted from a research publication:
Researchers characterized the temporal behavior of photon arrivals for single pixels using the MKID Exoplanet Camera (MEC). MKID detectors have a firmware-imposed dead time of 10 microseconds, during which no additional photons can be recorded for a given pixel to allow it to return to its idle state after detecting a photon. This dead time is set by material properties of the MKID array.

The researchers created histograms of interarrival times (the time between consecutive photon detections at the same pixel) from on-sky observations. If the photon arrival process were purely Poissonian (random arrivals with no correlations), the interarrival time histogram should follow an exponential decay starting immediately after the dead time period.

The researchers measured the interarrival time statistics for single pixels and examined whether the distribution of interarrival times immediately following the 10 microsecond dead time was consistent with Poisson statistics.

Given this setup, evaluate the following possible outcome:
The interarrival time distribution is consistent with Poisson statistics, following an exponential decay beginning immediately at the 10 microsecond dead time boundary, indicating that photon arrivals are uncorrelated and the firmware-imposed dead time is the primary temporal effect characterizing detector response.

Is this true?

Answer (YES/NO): NO